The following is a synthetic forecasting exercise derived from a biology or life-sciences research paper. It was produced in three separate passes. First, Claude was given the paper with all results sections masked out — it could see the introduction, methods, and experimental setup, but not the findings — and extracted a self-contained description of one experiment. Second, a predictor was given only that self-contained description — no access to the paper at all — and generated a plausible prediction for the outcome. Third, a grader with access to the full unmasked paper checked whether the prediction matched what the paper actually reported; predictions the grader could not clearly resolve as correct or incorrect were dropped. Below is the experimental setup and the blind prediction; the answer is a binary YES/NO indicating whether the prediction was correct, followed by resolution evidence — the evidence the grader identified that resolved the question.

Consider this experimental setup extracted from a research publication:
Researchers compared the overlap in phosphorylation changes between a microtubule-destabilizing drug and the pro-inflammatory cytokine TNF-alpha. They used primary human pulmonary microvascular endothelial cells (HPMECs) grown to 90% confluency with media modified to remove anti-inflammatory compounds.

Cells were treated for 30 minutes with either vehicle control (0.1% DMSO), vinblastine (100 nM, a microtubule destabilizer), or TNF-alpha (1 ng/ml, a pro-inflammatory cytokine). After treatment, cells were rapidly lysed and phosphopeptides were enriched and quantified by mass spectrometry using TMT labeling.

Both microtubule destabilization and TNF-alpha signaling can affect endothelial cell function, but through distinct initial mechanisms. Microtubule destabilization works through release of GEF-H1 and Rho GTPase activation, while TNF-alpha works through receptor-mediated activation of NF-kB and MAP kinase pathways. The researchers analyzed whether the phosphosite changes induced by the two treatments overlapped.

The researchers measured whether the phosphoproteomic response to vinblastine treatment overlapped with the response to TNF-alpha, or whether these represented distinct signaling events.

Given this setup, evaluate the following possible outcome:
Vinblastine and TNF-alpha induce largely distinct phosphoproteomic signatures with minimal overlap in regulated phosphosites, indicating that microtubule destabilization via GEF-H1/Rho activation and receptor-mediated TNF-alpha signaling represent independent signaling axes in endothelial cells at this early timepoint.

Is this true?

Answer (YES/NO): YES